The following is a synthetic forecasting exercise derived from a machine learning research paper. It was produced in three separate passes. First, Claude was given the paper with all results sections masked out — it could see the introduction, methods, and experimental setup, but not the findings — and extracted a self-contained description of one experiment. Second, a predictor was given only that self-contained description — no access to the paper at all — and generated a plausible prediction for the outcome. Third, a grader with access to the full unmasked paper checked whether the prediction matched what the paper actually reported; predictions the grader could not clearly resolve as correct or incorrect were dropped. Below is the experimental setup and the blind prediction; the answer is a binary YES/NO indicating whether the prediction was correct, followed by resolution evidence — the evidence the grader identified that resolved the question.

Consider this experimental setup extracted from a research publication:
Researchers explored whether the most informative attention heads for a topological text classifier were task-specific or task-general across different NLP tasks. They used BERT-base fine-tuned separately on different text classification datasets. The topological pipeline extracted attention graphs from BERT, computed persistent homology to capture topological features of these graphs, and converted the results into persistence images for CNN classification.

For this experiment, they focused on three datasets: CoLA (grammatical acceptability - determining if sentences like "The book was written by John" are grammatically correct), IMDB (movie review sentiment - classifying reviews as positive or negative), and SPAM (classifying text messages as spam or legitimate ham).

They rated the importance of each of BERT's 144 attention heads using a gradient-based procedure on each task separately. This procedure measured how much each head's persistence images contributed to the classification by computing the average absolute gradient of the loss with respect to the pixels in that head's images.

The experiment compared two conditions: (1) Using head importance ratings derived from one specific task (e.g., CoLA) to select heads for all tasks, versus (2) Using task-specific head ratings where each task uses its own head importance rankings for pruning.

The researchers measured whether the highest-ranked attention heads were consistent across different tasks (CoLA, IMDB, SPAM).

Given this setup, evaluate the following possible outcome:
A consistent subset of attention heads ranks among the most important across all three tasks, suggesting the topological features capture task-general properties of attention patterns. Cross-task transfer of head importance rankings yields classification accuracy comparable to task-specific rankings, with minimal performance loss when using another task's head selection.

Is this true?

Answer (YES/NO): NO